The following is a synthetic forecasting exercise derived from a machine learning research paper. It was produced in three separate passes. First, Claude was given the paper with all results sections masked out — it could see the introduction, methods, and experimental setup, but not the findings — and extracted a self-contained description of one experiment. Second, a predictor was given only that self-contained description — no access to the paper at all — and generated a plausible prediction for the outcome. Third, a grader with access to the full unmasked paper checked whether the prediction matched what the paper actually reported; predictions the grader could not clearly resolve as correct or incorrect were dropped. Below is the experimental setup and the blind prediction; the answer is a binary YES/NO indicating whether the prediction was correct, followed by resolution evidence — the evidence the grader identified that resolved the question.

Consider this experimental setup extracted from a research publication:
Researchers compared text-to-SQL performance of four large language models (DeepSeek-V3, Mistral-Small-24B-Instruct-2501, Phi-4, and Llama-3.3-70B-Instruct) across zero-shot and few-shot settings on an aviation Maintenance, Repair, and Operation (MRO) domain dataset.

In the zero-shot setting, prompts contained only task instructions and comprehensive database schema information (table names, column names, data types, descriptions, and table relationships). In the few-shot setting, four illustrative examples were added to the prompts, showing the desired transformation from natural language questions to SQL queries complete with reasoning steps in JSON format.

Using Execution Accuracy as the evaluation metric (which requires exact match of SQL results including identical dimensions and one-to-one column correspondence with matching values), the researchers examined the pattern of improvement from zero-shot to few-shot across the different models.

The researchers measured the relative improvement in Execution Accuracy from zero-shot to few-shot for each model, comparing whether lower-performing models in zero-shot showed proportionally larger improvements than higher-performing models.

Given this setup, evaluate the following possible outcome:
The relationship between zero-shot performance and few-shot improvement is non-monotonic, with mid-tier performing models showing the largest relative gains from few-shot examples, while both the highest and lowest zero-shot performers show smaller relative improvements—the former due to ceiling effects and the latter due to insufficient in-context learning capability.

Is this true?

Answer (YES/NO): NO